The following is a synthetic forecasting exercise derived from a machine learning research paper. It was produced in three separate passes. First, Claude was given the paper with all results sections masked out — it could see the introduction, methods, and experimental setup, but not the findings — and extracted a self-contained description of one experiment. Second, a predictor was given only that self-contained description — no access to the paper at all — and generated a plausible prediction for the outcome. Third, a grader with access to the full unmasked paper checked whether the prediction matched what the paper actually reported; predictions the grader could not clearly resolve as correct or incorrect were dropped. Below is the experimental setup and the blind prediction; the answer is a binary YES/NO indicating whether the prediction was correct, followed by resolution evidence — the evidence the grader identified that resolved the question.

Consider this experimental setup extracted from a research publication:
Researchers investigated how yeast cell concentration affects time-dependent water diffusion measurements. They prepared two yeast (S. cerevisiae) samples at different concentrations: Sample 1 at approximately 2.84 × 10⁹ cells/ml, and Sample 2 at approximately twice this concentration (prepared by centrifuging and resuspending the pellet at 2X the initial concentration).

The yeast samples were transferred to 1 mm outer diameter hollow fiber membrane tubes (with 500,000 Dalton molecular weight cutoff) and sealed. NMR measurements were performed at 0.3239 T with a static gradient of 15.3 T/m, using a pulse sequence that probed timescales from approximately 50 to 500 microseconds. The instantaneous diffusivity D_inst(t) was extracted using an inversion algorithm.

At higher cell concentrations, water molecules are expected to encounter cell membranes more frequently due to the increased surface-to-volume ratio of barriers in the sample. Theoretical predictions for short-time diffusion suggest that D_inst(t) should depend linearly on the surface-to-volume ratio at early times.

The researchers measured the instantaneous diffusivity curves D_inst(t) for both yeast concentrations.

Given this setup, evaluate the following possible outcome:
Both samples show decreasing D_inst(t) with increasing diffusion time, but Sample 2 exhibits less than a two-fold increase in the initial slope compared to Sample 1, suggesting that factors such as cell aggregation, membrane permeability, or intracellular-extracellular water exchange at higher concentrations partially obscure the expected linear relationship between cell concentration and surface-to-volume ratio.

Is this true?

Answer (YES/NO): NO